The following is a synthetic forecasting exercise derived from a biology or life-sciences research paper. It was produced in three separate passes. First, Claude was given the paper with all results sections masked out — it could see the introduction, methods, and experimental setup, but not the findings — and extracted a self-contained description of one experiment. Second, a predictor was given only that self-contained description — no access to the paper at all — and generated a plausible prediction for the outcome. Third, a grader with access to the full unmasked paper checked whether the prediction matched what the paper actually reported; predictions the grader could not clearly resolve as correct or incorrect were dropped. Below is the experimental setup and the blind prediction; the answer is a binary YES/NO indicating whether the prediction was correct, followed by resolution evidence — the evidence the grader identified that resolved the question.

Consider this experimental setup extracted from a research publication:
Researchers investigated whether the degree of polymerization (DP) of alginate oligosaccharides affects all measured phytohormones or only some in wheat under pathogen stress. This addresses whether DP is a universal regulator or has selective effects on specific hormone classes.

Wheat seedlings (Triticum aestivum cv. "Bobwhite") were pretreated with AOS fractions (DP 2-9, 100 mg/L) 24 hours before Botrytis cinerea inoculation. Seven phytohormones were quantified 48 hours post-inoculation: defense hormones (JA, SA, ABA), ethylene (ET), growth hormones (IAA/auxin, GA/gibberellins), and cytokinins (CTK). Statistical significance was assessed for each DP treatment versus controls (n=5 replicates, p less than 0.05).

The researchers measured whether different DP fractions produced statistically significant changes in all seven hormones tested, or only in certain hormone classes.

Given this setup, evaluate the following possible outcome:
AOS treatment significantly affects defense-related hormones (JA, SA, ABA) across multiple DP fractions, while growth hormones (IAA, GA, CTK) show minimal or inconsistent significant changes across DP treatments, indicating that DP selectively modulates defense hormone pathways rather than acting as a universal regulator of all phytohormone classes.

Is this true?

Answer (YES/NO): NO